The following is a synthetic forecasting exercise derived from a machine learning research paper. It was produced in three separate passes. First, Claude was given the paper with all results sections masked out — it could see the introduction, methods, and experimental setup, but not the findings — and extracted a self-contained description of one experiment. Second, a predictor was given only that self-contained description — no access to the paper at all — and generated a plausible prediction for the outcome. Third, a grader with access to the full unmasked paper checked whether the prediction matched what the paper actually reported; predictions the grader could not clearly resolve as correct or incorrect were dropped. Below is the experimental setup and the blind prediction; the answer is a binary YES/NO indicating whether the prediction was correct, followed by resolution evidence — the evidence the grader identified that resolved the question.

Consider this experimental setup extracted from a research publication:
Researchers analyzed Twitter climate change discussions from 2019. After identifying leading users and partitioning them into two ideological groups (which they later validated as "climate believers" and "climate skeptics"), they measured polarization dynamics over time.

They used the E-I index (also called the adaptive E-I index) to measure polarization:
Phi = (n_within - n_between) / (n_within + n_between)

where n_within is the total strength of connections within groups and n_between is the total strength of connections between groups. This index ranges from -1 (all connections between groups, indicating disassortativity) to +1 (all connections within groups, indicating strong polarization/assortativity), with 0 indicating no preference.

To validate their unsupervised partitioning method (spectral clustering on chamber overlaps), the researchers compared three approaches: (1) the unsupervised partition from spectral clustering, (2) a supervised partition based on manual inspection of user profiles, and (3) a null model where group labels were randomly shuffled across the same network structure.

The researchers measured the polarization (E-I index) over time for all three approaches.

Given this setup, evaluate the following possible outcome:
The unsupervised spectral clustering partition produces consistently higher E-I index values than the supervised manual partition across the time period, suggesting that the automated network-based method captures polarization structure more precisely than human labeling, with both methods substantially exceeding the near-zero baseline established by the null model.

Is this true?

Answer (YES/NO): NO